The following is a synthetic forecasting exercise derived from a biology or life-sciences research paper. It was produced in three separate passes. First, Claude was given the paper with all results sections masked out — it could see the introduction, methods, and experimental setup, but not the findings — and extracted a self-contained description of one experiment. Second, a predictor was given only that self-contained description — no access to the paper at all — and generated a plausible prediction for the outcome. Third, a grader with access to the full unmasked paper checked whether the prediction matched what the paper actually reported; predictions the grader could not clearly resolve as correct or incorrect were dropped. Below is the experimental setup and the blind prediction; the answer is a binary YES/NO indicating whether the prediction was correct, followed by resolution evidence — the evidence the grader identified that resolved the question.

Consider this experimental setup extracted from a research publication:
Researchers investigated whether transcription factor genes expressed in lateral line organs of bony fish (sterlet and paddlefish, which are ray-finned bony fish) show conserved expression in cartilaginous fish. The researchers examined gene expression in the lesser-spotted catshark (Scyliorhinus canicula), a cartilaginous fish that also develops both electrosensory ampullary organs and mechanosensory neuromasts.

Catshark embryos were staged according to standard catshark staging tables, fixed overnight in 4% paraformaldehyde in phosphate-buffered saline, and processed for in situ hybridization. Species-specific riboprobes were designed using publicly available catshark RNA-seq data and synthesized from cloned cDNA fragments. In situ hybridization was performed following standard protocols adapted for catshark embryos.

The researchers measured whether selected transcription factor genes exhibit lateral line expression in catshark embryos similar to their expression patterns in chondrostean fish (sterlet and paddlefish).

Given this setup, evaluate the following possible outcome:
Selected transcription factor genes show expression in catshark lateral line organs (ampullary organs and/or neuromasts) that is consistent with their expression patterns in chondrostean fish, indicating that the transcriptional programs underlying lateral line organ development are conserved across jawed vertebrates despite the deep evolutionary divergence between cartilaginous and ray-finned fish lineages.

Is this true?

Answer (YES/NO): NO